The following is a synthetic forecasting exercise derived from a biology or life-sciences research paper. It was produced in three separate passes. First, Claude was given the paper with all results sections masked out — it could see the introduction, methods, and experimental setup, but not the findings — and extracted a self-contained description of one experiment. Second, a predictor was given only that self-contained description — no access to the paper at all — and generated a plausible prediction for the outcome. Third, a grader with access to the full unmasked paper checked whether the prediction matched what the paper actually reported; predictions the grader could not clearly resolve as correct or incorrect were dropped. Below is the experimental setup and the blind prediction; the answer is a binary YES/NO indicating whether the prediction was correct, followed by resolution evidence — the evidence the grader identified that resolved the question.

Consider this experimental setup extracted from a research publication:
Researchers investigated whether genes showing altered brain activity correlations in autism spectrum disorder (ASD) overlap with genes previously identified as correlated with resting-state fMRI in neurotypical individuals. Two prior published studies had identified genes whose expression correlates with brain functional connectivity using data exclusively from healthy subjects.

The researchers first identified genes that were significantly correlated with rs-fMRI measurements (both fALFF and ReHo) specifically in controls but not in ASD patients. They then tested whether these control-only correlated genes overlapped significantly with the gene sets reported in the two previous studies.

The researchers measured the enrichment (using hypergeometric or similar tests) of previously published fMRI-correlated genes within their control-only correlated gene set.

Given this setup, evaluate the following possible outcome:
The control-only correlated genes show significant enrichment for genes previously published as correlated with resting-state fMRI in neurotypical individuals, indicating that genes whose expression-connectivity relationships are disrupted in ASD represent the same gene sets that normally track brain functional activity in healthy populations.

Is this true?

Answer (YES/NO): YES